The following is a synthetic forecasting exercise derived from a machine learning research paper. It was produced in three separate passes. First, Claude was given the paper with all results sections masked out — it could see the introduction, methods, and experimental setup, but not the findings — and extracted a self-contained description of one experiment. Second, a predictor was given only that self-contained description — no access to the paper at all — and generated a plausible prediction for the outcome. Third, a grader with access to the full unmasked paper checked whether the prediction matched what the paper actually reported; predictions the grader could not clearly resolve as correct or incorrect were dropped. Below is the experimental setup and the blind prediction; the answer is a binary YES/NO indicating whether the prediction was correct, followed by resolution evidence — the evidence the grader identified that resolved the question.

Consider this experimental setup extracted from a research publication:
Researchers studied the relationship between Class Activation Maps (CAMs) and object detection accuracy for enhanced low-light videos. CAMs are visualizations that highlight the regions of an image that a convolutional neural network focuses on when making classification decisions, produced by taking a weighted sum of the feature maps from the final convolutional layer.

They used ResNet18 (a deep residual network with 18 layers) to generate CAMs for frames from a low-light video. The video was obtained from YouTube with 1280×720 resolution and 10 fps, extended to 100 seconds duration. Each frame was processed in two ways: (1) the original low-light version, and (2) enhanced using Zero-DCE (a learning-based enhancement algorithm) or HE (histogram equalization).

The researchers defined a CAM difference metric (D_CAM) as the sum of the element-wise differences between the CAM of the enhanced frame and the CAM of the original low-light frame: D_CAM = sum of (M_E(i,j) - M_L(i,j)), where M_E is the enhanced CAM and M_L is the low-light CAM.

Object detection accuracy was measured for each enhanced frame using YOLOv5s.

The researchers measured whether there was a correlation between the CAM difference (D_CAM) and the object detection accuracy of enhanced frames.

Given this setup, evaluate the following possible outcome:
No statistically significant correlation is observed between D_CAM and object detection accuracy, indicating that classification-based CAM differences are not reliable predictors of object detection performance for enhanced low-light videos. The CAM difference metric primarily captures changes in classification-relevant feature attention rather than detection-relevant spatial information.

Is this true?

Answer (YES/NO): NO